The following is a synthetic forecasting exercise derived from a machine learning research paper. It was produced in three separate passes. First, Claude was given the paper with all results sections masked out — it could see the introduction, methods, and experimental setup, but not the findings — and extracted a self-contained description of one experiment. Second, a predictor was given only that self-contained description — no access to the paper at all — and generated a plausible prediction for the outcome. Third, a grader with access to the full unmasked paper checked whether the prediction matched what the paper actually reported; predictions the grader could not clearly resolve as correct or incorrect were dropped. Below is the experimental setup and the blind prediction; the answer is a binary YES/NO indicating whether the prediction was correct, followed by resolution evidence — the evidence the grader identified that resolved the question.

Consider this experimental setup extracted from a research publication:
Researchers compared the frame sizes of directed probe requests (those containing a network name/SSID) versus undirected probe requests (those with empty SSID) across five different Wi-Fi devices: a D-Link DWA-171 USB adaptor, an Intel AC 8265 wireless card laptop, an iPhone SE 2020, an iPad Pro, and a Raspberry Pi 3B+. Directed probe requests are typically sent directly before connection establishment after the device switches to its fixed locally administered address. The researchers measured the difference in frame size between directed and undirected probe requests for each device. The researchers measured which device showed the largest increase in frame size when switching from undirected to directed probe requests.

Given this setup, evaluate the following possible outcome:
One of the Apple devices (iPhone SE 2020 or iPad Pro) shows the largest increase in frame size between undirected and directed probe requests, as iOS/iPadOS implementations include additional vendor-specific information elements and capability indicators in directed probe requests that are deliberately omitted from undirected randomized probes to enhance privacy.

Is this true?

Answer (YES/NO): NO